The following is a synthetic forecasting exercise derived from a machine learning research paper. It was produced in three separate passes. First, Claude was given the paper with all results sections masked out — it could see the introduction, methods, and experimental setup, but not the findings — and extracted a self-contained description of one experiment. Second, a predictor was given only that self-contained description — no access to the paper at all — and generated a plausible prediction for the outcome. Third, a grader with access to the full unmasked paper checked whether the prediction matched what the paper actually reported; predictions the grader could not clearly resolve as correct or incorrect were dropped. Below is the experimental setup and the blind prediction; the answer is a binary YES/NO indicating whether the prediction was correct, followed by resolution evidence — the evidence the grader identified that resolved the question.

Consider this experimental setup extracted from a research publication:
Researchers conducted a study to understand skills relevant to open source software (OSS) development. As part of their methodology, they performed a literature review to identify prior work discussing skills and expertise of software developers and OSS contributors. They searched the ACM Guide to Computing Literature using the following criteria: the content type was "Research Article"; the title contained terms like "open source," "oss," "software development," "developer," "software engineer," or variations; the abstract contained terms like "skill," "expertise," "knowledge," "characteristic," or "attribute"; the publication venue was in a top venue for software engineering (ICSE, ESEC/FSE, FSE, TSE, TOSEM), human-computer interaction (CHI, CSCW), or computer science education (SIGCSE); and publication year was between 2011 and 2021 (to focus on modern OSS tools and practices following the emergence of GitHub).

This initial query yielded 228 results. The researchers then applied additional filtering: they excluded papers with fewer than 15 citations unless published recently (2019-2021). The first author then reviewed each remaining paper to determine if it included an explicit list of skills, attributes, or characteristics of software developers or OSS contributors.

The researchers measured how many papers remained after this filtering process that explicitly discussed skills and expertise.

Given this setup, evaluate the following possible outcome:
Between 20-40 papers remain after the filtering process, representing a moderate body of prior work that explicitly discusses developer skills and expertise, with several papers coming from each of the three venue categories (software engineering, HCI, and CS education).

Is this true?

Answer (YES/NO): NO